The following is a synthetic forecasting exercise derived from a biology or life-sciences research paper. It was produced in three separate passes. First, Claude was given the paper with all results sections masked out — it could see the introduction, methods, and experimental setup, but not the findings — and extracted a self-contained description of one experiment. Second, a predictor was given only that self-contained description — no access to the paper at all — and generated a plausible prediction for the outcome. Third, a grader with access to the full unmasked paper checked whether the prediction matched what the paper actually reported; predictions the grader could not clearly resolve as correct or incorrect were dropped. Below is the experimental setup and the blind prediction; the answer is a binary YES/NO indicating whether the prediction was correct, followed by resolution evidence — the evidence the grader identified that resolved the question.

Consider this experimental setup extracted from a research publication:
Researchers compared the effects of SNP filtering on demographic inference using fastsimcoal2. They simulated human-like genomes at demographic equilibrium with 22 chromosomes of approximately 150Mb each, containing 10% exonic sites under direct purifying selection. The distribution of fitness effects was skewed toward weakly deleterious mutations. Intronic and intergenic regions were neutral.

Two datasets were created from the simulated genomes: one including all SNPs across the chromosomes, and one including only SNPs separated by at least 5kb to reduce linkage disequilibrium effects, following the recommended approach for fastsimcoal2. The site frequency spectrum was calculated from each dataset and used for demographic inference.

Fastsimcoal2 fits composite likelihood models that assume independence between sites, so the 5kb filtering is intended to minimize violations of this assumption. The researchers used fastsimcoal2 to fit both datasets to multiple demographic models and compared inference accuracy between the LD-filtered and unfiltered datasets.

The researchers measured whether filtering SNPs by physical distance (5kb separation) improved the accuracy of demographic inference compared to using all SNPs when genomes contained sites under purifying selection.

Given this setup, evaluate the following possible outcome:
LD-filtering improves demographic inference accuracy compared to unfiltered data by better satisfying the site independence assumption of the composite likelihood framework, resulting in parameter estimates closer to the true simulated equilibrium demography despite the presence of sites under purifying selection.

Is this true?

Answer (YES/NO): NO